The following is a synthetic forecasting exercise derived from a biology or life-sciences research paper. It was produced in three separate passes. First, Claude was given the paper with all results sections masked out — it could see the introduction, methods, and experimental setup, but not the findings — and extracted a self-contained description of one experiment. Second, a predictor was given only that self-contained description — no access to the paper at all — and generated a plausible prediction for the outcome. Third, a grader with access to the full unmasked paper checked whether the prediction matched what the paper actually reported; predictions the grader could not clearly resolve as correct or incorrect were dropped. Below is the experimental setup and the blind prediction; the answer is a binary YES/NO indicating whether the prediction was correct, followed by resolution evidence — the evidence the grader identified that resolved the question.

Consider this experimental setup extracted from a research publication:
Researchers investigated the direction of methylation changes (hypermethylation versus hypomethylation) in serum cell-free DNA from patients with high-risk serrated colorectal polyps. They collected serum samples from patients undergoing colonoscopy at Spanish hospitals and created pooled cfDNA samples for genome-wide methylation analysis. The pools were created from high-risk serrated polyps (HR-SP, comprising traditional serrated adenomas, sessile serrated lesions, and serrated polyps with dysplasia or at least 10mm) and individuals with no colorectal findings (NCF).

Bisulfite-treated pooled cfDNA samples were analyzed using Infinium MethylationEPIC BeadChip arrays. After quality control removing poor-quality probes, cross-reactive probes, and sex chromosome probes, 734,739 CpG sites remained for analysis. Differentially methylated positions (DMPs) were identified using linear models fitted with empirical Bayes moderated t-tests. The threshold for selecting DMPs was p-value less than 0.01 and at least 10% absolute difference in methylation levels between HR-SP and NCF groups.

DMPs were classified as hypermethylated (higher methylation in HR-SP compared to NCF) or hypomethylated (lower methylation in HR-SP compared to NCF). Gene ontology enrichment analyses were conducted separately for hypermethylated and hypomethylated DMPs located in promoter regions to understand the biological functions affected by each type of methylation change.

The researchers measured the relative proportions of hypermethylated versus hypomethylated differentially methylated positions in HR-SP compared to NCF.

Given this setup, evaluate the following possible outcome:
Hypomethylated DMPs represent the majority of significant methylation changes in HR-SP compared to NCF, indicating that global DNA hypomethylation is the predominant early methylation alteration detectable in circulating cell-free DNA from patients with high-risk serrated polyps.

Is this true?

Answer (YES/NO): YES